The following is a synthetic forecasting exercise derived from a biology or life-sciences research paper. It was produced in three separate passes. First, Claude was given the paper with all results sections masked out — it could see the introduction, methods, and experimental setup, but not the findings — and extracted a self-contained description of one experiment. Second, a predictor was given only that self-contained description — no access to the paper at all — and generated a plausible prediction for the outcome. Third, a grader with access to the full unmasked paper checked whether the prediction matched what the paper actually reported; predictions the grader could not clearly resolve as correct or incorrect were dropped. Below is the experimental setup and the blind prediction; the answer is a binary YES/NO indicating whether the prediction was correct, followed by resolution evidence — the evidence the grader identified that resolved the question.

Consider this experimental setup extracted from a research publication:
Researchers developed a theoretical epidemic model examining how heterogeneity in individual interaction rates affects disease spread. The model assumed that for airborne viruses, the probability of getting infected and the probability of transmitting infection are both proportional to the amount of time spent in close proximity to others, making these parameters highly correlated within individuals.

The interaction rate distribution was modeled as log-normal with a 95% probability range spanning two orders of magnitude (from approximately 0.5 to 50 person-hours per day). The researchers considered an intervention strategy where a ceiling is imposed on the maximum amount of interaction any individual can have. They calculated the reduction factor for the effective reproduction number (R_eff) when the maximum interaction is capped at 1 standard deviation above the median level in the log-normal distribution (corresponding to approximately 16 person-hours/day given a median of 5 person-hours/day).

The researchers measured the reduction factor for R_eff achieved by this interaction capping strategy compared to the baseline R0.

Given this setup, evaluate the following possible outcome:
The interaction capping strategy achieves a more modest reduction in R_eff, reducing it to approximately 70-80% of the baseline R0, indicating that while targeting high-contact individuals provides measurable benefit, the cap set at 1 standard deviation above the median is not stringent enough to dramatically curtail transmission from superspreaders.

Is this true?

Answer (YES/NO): NO